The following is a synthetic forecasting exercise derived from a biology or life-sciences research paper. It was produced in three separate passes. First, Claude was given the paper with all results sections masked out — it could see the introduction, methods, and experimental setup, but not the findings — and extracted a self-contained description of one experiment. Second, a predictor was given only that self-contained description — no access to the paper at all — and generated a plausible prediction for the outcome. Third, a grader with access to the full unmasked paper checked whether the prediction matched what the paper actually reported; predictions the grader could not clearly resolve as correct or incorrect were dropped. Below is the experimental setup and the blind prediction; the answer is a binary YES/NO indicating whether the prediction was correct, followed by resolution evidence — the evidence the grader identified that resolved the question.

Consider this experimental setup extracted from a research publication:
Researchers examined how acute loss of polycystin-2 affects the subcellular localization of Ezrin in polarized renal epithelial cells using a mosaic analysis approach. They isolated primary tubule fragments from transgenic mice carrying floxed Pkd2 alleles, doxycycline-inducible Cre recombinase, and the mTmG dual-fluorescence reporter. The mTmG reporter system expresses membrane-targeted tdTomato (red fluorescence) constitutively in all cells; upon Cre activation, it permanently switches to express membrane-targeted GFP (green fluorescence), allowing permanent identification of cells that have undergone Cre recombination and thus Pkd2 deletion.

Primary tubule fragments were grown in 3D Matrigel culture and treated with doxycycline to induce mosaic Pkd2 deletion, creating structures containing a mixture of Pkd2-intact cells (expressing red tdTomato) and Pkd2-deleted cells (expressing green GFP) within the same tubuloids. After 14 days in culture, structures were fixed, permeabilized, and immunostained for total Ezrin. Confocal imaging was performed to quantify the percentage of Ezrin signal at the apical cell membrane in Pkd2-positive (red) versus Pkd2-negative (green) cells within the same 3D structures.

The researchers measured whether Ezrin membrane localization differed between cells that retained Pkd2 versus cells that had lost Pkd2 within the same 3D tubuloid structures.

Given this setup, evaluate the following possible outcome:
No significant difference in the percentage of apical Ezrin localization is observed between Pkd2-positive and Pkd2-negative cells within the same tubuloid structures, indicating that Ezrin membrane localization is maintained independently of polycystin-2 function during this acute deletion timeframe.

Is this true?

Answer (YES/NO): NO